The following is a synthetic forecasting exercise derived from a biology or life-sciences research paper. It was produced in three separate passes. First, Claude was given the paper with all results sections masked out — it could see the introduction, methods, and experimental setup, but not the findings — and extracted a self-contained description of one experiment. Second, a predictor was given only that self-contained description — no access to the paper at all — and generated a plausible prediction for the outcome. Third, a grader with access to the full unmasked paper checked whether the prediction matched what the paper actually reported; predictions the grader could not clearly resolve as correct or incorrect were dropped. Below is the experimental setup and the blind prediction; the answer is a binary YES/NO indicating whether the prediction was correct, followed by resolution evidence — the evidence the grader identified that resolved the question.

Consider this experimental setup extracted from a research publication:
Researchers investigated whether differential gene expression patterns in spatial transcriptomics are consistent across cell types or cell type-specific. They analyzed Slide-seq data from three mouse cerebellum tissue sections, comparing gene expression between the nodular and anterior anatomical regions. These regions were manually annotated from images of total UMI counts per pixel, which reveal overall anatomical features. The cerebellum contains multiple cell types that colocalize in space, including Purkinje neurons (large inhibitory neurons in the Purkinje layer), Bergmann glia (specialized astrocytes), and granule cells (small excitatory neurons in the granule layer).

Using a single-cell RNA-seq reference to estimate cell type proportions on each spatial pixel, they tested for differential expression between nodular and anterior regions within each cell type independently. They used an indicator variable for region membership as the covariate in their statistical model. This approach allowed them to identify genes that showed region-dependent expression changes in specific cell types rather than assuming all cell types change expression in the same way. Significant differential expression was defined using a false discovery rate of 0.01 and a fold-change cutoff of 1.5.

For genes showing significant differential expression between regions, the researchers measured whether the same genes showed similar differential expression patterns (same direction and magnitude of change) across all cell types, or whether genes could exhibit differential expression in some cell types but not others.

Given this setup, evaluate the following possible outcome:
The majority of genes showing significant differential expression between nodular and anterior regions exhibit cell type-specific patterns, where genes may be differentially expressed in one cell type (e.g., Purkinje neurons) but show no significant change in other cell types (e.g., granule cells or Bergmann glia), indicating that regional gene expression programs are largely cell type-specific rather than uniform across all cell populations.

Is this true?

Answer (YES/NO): YES